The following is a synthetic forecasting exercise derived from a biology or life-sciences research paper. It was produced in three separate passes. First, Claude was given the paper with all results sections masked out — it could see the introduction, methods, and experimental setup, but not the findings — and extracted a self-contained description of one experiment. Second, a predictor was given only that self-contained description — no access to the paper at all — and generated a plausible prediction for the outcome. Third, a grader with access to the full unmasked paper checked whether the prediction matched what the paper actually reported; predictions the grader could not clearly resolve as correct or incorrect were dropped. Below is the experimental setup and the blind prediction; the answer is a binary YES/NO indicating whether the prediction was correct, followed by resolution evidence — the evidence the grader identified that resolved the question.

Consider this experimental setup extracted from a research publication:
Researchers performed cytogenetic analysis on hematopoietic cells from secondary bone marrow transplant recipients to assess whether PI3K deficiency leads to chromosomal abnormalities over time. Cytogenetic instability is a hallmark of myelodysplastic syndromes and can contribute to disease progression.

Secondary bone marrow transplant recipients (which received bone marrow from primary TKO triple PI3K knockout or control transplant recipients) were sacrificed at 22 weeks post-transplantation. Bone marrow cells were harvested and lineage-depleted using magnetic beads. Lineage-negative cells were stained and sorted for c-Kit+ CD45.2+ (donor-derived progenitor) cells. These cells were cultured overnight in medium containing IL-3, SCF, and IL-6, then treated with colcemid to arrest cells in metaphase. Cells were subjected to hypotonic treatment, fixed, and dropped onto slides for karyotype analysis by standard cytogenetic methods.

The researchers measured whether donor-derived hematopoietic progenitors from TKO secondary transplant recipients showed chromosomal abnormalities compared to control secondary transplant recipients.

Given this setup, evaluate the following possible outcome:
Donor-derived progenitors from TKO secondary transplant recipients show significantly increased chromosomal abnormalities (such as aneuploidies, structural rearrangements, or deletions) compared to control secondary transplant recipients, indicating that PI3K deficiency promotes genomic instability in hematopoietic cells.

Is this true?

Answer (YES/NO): YES